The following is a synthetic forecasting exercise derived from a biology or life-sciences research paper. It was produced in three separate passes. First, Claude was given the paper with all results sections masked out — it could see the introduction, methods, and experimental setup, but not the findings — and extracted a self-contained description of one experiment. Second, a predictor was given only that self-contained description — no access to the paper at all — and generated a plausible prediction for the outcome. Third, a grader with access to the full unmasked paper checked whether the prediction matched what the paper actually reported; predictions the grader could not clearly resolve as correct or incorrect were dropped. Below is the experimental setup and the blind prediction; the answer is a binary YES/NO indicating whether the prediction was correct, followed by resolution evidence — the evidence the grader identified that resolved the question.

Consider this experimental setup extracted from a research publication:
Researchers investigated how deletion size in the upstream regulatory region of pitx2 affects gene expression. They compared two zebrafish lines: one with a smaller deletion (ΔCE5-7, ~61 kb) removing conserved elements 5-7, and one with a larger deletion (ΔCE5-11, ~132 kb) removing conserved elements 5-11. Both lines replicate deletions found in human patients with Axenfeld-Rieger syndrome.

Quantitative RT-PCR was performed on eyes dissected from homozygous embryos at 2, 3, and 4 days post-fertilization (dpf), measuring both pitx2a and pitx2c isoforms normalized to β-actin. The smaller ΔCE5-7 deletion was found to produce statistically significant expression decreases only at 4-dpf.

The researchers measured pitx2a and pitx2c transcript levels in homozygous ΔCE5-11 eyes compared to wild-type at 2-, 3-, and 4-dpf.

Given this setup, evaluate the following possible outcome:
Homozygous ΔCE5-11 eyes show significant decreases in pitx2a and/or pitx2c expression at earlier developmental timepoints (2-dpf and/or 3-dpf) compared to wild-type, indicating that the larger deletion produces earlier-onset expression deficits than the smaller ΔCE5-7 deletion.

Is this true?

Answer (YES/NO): YES